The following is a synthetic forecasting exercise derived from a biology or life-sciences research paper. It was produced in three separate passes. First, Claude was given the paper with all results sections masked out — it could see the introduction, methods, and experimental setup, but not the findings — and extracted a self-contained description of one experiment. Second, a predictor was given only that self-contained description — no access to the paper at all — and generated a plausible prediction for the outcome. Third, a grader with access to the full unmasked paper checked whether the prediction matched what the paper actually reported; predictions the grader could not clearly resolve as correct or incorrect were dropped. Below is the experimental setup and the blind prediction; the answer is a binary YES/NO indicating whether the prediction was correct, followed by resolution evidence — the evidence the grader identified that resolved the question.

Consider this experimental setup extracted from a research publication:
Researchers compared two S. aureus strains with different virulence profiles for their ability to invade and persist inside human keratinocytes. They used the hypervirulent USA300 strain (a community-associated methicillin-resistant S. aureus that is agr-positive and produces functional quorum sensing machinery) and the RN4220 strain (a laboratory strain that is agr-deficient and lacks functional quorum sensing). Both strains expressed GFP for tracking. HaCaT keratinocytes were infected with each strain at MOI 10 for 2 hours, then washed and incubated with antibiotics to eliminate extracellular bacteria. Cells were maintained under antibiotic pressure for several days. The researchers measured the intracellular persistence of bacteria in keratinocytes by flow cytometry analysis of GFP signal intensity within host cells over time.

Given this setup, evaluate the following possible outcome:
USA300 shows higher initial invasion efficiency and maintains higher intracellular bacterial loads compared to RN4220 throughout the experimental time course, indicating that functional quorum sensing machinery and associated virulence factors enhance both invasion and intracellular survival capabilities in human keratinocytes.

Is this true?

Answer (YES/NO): NO